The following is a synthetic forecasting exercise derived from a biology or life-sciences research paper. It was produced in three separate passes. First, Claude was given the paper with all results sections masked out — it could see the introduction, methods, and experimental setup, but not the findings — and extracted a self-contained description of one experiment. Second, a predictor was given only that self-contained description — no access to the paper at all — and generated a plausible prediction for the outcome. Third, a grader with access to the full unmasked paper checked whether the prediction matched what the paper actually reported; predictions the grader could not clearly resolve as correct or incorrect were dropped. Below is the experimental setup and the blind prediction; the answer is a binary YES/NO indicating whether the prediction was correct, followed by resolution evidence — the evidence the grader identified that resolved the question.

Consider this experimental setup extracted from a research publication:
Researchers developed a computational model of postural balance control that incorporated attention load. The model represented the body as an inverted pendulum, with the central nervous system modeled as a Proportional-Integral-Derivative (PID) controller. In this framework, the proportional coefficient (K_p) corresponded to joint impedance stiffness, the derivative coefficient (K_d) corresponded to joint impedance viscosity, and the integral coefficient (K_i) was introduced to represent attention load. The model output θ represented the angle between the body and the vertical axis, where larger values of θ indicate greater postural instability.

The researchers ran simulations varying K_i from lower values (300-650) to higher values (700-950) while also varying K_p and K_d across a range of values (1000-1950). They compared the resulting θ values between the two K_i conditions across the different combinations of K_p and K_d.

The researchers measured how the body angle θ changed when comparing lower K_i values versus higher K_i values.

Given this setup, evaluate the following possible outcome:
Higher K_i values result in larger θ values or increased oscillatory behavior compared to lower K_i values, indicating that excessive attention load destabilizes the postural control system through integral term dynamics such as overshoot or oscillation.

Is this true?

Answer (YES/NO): YES